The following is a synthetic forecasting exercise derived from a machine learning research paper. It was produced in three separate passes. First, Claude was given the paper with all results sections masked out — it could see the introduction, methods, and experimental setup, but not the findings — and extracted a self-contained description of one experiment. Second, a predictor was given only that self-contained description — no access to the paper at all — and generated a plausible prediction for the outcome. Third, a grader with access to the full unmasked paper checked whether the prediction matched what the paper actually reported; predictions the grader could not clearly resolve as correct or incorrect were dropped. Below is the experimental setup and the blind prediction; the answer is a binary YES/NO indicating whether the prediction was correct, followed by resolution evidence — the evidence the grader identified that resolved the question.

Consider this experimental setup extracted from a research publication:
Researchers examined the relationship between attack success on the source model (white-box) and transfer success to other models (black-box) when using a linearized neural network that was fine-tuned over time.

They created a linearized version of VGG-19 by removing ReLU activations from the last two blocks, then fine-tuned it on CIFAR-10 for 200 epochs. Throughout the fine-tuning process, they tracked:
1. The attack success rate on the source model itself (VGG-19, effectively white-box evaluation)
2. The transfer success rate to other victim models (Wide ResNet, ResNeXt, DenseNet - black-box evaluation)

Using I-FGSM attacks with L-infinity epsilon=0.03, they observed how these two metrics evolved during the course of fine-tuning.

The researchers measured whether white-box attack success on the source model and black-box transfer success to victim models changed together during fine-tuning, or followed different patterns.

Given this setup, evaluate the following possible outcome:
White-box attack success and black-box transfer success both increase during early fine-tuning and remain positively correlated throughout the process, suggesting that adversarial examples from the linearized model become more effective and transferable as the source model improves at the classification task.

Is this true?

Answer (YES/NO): NO